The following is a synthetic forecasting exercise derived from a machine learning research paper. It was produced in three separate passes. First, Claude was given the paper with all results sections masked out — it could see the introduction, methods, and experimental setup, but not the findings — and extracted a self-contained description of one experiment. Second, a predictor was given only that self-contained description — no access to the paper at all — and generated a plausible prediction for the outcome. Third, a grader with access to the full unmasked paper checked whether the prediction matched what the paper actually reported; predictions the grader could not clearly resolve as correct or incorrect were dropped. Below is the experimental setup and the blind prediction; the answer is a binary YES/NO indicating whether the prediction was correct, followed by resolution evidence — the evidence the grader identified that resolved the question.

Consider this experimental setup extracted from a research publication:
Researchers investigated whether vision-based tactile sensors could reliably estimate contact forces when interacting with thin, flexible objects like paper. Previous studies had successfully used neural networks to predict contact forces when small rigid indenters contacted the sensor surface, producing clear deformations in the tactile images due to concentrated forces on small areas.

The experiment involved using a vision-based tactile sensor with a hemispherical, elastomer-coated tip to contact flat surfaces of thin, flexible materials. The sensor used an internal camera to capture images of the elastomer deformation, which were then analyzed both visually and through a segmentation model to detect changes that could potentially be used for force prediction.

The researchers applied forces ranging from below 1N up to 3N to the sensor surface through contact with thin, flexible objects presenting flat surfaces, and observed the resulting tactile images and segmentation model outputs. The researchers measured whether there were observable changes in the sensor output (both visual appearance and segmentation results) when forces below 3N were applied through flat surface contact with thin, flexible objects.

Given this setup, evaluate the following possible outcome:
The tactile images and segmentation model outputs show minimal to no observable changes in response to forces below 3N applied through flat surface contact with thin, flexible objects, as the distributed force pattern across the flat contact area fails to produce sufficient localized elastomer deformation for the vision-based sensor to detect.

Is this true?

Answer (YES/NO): YES